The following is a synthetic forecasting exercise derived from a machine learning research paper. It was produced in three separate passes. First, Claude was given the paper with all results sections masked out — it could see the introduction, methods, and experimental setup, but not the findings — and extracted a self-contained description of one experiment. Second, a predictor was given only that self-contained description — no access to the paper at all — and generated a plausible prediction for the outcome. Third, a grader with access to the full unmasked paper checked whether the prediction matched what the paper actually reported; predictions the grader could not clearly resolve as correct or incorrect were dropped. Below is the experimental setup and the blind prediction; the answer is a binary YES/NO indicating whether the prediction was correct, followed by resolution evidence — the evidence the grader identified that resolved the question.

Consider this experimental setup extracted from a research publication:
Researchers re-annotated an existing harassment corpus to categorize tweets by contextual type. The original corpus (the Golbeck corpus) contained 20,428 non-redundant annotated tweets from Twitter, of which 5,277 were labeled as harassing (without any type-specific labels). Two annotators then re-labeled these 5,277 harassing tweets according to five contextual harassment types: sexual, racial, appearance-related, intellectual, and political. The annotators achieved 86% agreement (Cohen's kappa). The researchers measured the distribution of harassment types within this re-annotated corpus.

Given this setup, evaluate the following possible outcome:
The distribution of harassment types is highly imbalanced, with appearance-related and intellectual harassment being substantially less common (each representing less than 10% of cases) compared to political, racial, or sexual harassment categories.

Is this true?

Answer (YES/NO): NO